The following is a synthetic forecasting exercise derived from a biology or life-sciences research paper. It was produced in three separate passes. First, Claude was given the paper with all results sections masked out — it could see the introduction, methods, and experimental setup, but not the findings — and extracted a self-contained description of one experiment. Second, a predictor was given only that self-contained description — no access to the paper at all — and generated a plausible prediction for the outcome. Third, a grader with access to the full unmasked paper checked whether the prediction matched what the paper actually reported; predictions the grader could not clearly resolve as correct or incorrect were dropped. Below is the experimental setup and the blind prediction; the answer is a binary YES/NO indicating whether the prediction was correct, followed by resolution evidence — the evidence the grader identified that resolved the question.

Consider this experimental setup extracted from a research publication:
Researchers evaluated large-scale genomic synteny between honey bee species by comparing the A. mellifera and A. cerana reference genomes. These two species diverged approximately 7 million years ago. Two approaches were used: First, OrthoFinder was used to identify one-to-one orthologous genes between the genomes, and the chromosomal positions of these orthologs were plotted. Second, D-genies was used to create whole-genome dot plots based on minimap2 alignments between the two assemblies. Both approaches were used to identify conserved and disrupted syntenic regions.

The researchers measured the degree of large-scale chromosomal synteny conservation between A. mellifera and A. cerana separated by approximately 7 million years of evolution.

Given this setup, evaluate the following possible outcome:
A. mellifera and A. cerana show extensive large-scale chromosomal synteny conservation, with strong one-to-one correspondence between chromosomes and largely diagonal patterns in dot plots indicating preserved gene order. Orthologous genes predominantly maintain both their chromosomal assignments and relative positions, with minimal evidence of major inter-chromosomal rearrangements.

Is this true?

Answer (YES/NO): YES